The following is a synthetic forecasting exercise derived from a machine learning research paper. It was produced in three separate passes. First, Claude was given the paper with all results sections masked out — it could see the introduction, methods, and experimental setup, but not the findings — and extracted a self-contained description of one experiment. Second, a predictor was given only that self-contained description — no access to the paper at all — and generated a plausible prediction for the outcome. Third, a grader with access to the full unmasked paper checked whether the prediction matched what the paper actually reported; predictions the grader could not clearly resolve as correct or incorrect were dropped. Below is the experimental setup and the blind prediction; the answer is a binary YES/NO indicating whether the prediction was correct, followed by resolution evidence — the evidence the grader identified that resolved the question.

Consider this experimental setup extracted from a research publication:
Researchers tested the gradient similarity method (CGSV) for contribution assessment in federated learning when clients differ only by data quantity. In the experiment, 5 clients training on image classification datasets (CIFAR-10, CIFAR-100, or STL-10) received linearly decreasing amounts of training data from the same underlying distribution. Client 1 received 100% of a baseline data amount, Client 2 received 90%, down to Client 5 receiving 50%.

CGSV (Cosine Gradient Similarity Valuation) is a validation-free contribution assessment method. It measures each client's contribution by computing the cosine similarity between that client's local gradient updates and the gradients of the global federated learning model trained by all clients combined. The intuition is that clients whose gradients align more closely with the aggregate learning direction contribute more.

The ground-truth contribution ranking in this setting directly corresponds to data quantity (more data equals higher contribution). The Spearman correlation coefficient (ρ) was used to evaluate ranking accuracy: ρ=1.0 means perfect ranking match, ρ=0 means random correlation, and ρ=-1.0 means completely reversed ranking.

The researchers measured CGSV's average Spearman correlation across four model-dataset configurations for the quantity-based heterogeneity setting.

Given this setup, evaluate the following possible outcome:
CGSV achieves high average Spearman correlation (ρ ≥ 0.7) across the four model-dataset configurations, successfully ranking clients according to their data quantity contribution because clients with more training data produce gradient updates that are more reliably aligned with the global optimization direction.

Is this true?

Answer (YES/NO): YES